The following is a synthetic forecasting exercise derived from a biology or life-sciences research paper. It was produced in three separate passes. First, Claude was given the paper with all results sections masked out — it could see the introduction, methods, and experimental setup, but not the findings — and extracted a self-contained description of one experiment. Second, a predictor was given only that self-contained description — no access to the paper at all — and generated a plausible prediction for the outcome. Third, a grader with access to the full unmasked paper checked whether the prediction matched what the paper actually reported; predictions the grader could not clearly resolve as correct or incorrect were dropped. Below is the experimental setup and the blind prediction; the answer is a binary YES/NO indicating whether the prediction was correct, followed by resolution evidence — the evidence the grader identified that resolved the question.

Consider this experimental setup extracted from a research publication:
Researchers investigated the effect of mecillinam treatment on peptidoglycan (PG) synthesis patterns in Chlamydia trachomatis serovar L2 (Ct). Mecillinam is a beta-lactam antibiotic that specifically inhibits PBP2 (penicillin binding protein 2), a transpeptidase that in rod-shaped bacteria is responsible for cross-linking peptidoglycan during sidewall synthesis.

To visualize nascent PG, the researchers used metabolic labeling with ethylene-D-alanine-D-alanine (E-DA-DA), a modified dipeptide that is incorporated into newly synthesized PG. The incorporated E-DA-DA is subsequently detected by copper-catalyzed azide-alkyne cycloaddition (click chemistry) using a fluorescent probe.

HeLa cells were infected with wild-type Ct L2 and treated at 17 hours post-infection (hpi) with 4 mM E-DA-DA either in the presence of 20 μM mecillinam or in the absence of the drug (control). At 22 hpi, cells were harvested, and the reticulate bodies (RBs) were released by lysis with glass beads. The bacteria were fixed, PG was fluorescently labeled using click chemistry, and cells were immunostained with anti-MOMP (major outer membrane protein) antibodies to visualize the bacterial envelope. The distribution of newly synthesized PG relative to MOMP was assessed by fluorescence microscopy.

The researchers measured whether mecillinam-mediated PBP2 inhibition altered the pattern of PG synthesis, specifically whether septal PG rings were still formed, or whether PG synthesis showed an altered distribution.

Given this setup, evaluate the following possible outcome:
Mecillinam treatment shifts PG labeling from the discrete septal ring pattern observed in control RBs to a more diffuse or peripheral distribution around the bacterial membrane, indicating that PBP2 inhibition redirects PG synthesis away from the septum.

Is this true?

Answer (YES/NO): NO